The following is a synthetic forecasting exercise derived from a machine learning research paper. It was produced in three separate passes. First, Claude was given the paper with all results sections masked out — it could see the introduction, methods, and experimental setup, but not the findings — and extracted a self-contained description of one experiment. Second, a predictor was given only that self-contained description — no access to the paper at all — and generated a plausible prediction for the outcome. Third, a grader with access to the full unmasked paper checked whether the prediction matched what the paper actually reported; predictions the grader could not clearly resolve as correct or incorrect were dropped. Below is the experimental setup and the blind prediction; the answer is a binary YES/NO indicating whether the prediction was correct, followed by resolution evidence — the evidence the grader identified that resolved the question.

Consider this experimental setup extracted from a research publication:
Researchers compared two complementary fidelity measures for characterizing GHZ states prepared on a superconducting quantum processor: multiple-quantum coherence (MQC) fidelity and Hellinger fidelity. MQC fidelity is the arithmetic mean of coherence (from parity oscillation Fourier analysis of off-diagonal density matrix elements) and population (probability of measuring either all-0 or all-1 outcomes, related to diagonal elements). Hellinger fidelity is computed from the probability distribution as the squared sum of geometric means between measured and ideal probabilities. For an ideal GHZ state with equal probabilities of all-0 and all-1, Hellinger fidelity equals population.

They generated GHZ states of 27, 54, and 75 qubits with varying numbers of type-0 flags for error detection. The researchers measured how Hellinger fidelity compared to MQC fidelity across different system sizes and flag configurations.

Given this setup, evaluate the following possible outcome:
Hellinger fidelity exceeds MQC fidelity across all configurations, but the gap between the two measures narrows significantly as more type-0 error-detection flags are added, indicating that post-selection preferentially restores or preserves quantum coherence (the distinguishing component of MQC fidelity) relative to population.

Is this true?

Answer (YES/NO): NO